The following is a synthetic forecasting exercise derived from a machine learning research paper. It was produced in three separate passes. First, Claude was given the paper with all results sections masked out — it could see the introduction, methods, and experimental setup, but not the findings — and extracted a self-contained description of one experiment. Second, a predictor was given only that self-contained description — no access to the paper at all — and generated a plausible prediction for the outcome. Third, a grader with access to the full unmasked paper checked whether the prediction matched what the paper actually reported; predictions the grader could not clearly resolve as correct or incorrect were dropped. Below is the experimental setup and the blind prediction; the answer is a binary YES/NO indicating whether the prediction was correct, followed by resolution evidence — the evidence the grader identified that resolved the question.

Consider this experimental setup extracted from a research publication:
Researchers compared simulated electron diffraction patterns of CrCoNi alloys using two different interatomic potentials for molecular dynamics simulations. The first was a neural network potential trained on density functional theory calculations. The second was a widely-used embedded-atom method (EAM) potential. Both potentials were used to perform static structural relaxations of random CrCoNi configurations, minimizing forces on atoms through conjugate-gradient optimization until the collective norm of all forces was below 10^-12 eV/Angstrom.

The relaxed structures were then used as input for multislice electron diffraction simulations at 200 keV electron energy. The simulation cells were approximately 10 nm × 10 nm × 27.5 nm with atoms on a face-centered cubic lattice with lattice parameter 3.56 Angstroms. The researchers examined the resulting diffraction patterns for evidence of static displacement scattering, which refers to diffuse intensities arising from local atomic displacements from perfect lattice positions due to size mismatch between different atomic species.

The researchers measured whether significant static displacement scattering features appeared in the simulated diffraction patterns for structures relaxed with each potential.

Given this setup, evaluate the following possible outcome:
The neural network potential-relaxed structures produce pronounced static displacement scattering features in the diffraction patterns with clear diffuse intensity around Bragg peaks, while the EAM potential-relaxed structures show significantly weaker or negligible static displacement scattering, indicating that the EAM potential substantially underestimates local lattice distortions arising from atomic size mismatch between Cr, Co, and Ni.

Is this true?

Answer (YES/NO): YES